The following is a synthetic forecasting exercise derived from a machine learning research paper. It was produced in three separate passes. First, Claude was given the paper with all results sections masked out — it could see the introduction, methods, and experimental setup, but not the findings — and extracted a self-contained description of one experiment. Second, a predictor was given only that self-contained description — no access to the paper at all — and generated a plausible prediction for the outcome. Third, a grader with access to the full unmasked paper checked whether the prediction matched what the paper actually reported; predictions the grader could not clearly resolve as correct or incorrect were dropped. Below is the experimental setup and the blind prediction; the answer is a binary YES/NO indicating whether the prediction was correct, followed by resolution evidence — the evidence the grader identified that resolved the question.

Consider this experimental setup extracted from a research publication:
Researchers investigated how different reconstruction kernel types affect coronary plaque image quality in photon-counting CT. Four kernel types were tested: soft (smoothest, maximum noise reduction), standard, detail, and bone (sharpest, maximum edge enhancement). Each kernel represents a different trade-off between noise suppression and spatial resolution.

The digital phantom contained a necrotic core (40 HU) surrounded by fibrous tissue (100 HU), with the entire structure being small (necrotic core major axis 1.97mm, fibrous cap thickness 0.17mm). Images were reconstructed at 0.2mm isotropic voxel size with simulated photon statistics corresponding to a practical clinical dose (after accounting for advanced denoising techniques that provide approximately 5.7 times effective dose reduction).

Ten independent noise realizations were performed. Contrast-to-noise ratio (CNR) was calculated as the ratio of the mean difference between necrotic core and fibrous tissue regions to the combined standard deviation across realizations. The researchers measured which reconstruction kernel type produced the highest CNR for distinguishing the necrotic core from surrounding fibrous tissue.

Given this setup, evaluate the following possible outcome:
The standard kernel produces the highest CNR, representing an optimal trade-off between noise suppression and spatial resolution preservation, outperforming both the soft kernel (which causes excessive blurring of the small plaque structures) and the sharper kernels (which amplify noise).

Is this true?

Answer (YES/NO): NO